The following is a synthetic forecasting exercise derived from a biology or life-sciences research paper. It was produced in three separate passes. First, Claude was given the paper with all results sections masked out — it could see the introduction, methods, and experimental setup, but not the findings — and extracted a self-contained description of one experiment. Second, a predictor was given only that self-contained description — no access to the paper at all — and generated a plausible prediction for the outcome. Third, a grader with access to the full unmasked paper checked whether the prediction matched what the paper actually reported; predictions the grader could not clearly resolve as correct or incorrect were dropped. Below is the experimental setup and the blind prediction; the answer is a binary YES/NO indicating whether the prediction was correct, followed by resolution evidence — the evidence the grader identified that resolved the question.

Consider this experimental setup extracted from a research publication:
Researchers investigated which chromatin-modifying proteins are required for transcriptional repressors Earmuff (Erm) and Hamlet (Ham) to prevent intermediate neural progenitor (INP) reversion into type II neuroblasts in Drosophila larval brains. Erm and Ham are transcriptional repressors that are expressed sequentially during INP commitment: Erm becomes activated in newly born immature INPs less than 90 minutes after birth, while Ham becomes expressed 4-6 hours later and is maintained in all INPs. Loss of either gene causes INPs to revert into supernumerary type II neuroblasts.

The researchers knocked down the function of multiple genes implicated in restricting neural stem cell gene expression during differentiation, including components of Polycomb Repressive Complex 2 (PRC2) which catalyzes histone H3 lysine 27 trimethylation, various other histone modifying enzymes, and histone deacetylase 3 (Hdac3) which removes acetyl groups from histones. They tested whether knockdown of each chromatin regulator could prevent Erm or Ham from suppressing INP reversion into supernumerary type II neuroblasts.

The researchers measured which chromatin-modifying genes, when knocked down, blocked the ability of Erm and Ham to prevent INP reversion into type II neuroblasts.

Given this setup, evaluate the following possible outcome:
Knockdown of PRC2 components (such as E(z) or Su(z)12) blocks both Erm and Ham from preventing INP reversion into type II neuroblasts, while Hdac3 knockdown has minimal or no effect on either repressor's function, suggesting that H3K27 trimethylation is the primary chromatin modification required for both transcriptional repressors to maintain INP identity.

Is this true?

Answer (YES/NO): NO